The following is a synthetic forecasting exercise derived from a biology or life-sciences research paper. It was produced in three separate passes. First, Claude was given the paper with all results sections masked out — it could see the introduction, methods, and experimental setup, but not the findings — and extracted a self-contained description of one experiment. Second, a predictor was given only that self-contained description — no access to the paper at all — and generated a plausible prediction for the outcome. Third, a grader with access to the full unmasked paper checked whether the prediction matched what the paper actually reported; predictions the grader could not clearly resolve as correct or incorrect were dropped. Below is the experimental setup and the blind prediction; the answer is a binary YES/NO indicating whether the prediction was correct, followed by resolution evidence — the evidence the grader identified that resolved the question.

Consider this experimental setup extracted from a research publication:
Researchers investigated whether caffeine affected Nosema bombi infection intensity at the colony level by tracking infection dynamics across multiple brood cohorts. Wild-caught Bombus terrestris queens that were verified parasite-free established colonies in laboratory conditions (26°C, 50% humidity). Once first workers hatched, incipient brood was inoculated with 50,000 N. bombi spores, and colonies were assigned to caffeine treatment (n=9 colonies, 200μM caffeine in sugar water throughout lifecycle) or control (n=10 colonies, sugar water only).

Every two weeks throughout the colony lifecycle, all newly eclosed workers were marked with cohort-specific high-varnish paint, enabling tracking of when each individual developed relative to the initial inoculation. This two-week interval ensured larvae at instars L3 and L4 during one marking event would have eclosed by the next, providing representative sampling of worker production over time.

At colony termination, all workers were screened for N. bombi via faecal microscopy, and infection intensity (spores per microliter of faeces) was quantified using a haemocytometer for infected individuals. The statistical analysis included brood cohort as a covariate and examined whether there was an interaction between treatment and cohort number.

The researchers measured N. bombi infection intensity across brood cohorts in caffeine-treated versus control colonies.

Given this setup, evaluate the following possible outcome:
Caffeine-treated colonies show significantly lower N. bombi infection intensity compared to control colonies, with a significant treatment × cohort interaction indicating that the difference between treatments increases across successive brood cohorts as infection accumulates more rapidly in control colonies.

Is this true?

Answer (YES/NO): NO